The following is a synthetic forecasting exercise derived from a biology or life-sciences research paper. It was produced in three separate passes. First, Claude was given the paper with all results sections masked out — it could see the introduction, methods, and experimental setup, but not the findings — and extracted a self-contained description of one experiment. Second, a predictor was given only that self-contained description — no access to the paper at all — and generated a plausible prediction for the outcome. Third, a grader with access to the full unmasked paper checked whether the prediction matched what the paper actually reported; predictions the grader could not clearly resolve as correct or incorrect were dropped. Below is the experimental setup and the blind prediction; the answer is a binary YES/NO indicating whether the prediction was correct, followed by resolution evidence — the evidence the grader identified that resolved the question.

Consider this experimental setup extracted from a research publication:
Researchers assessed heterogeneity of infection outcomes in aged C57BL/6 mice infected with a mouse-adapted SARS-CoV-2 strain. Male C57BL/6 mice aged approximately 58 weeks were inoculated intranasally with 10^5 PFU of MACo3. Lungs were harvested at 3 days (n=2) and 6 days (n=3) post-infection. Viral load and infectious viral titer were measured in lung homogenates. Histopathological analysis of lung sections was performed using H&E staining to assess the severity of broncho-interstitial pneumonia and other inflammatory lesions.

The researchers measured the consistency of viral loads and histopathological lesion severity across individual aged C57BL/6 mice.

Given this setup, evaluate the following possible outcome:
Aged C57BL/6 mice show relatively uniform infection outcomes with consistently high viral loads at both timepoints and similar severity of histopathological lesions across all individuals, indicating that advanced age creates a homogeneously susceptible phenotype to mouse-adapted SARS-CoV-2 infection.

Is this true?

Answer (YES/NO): NO